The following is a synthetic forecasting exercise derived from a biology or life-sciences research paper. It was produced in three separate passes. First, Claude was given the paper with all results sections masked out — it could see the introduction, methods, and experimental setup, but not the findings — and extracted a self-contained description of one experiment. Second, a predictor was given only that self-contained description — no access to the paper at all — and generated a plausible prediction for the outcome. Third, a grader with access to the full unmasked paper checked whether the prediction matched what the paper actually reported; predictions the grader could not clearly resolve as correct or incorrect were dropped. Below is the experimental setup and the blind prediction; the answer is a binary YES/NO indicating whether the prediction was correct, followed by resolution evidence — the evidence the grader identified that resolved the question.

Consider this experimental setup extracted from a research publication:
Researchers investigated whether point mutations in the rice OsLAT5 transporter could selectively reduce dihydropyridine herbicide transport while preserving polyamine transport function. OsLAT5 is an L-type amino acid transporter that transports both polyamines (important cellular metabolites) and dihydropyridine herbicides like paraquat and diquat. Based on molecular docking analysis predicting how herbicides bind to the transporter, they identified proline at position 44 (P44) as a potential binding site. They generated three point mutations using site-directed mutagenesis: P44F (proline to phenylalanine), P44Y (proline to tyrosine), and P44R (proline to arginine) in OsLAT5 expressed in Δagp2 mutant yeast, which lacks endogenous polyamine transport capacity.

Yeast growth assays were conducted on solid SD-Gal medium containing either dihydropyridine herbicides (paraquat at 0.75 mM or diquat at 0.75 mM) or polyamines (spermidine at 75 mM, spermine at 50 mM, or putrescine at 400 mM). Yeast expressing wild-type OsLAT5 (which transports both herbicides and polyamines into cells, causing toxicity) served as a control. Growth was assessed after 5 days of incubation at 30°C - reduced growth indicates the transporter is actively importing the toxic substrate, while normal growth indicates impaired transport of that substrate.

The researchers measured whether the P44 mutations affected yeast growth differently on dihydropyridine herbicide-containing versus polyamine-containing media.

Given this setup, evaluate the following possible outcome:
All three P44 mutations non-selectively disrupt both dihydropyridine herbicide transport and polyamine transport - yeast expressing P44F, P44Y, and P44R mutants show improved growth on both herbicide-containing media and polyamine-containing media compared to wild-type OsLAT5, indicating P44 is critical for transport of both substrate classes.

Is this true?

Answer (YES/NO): NO